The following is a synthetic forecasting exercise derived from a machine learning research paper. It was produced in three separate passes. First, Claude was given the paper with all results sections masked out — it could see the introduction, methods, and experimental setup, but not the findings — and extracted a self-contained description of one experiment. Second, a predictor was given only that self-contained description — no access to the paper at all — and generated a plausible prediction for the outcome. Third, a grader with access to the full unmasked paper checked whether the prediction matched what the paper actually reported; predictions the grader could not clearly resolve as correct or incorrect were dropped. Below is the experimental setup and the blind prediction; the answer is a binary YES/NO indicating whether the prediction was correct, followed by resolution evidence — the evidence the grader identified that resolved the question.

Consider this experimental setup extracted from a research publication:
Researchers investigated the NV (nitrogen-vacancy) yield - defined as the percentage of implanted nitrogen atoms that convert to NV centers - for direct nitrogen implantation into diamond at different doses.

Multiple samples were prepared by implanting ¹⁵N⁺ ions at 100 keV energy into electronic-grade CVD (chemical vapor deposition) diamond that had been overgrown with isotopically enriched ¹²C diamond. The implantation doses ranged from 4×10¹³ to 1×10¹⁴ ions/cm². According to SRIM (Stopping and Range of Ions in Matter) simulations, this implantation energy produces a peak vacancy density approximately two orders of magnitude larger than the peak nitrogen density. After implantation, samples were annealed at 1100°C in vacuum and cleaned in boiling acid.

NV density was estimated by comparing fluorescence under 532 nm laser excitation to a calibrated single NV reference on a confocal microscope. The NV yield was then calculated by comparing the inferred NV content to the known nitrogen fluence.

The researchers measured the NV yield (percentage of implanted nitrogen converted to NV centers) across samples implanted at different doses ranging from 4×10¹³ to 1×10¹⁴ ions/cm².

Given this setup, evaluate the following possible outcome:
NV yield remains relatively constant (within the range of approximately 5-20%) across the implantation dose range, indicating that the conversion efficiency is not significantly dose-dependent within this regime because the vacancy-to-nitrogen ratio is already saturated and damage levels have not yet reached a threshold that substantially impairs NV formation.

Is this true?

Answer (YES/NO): NO